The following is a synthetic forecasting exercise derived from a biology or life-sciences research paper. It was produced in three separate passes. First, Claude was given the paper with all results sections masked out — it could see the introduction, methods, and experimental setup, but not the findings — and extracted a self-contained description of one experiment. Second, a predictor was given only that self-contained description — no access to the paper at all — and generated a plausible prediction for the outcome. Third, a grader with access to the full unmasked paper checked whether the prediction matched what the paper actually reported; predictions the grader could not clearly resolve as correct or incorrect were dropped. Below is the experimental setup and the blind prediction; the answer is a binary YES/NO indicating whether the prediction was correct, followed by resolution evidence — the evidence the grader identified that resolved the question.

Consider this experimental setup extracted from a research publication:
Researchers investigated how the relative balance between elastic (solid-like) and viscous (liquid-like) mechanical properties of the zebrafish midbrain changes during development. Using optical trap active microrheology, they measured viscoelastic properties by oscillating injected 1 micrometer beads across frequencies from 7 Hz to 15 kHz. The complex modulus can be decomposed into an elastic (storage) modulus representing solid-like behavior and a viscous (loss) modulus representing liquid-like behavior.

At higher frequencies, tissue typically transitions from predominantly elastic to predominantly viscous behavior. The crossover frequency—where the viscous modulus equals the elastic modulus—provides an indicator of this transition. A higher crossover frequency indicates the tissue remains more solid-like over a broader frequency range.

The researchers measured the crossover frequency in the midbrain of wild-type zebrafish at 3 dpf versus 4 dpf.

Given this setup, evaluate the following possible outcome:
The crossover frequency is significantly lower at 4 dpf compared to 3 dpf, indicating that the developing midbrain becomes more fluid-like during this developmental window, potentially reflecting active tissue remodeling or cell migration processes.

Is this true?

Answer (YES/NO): NO